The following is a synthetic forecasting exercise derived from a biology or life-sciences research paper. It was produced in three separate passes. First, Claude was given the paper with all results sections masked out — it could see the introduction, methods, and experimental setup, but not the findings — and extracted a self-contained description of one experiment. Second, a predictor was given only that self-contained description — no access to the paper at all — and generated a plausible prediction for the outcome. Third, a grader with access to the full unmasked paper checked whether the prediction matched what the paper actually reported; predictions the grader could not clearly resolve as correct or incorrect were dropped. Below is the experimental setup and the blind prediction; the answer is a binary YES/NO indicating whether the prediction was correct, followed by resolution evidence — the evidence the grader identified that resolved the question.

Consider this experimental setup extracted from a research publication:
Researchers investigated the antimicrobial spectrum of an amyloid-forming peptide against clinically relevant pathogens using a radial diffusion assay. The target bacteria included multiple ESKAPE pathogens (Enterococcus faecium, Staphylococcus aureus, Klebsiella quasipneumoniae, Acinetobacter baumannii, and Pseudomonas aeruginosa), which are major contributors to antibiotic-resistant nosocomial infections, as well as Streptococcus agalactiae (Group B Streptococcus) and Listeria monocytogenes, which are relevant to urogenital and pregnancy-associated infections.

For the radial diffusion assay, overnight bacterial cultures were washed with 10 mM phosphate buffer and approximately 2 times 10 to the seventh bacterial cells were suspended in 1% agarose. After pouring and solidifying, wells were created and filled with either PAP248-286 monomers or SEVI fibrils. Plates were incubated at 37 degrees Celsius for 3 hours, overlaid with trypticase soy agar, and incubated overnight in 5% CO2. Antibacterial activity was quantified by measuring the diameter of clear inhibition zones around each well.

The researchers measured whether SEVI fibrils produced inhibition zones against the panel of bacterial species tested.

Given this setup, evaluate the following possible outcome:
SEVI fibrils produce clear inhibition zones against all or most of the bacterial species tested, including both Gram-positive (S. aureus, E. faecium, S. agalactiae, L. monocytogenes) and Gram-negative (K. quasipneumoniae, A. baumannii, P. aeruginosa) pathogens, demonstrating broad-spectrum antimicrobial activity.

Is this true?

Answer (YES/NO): NO